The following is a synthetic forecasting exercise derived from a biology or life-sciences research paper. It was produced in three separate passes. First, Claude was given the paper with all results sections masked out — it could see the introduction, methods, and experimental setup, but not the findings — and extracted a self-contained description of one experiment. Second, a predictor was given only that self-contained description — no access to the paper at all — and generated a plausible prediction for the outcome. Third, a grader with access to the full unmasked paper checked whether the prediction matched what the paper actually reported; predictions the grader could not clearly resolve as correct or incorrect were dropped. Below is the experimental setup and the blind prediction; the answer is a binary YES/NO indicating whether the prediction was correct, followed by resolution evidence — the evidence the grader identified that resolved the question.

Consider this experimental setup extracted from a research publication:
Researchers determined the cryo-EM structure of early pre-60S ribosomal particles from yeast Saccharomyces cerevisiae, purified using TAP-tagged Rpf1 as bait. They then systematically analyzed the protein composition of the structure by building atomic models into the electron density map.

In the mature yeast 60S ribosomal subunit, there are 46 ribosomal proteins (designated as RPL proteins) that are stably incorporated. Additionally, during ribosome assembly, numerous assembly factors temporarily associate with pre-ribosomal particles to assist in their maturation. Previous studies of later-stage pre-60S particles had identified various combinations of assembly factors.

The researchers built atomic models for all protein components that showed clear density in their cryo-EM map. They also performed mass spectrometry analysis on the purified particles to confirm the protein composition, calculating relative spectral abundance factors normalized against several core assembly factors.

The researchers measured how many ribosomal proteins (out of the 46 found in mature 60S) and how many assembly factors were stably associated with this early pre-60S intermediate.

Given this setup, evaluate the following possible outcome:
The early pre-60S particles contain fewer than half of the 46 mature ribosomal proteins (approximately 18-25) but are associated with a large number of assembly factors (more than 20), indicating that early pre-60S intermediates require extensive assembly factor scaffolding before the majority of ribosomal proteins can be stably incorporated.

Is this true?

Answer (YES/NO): NO